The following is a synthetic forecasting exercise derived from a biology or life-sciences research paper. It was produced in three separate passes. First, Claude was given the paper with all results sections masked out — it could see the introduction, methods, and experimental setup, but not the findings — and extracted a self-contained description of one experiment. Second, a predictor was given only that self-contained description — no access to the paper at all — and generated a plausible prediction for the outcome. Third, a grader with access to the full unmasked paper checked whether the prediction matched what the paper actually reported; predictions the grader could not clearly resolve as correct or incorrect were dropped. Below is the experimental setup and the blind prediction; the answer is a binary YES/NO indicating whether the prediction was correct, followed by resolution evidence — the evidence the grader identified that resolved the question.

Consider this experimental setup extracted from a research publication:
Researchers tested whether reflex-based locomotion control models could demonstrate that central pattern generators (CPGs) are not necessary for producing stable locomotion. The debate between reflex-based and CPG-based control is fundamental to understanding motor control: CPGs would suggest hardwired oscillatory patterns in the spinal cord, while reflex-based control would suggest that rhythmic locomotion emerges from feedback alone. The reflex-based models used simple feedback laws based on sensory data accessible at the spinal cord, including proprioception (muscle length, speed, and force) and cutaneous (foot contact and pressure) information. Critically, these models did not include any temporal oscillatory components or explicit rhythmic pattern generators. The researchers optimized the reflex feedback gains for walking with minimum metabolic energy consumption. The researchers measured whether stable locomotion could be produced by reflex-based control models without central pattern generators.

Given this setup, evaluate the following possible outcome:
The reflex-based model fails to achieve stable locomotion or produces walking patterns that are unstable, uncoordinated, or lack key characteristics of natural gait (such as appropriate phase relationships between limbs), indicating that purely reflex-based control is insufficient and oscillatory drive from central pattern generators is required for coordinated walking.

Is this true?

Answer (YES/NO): NO